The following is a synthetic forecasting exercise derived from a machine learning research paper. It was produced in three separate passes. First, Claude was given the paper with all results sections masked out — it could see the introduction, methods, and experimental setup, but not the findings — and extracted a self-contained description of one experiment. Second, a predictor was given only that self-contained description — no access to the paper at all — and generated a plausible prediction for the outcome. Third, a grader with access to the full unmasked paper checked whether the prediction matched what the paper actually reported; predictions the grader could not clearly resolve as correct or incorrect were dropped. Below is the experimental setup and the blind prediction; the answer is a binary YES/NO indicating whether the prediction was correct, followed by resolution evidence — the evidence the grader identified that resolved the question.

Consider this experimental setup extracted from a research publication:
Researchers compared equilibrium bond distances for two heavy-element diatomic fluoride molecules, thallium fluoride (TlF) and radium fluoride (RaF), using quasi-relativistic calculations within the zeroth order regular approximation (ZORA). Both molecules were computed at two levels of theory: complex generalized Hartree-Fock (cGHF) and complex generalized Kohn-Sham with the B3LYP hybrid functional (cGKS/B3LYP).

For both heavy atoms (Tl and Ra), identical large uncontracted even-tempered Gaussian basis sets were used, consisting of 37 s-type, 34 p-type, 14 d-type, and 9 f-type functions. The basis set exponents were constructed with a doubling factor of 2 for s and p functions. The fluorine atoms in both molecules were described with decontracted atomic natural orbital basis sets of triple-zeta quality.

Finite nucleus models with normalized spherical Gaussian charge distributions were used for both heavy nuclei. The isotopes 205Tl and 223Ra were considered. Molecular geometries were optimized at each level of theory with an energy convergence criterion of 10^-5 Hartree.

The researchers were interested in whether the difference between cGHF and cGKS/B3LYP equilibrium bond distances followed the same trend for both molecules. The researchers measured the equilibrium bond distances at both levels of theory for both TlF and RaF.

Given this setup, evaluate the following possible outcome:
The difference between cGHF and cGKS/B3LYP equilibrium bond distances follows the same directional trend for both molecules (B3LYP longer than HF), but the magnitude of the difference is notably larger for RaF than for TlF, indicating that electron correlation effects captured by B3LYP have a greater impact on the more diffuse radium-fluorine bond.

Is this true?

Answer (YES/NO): NO